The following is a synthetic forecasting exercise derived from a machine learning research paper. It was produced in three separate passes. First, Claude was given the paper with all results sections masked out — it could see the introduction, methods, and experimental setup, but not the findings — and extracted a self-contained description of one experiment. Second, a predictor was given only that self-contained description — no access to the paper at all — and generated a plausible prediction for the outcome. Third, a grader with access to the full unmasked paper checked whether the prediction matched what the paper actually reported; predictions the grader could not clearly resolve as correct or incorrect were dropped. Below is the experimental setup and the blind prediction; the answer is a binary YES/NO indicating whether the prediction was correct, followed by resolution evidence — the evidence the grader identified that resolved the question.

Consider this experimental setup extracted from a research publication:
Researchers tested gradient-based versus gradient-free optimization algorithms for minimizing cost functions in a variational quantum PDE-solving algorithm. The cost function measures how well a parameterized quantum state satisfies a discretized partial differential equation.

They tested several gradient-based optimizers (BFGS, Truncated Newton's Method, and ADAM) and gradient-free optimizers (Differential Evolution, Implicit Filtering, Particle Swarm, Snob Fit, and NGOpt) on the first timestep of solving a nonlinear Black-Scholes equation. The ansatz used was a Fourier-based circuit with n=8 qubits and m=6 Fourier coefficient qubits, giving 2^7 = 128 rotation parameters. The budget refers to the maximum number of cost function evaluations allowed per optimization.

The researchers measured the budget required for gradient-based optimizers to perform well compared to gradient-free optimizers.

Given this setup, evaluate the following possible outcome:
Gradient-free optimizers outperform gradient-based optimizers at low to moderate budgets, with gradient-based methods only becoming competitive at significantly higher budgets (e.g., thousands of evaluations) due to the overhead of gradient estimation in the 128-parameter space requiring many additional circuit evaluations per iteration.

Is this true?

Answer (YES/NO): NO